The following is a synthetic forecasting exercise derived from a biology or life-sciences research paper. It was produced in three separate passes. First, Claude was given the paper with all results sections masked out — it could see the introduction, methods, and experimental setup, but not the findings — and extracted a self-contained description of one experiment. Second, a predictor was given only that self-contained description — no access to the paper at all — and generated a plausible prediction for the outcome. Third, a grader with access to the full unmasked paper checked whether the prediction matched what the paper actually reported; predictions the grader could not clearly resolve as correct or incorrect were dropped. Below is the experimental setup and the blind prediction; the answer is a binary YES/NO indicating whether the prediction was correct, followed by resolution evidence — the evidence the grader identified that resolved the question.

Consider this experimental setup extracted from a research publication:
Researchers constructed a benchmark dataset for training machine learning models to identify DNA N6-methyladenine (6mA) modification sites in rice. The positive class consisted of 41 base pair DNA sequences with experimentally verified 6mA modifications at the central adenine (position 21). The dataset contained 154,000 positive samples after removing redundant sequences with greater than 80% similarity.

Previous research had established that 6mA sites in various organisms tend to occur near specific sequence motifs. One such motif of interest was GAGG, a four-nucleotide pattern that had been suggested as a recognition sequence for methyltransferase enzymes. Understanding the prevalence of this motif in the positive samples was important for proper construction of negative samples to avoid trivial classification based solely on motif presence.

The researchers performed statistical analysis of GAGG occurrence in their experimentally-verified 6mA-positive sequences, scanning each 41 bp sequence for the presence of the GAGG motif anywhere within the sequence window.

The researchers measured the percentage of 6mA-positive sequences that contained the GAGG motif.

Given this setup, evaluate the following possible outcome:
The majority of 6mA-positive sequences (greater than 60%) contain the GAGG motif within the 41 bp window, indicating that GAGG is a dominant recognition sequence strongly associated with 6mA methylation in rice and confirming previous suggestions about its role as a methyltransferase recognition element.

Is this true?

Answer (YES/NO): NO